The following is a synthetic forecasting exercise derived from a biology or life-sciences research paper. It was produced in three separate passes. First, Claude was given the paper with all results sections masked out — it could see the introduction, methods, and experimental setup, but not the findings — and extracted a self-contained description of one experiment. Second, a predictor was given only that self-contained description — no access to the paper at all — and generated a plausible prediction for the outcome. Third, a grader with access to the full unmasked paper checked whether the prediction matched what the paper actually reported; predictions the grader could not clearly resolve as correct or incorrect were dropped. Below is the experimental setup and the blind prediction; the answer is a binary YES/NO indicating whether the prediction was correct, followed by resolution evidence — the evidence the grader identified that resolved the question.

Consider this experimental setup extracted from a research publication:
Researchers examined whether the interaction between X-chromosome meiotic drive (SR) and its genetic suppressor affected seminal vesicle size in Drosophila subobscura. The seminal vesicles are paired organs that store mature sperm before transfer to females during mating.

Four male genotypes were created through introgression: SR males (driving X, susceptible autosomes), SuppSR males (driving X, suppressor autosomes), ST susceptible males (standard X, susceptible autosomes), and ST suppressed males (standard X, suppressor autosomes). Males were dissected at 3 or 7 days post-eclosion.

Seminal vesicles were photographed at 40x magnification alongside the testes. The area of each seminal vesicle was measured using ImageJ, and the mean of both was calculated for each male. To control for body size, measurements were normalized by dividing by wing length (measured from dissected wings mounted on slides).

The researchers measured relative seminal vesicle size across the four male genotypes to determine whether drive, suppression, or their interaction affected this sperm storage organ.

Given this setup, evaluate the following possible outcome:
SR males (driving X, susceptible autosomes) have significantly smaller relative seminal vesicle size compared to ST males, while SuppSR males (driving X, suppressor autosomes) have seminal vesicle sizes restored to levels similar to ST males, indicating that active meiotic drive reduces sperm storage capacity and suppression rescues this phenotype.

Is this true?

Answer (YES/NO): NO